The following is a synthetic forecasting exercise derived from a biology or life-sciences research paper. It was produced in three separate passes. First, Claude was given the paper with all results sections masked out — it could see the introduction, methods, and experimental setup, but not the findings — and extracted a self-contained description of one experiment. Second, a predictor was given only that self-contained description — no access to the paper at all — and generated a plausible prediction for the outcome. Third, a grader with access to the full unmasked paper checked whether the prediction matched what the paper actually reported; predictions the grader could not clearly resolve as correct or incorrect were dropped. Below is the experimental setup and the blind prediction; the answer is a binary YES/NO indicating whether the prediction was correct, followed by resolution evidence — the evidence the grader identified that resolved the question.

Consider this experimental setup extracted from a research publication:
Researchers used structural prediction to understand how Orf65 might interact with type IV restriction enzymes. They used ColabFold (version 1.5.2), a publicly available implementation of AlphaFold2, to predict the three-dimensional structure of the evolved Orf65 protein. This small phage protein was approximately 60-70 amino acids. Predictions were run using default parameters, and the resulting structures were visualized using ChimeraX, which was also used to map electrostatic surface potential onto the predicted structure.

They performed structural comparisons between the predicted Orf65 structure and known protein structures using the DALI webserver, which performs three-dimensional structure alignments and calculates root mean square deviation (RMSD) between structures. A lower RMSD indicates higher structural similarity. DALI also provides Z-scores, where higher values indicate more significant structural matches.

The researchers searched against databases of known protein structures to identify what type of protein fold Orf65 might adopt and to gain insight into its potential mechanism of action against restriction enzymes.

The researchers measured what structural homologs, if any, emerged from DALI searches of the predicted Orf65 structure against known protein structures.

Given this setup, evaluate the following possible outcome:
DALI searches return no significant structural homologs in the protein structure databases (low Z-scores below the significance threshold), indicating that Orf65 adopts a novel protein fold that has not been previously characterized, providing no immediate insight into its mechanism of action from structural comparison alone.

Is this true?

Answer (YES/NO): NO